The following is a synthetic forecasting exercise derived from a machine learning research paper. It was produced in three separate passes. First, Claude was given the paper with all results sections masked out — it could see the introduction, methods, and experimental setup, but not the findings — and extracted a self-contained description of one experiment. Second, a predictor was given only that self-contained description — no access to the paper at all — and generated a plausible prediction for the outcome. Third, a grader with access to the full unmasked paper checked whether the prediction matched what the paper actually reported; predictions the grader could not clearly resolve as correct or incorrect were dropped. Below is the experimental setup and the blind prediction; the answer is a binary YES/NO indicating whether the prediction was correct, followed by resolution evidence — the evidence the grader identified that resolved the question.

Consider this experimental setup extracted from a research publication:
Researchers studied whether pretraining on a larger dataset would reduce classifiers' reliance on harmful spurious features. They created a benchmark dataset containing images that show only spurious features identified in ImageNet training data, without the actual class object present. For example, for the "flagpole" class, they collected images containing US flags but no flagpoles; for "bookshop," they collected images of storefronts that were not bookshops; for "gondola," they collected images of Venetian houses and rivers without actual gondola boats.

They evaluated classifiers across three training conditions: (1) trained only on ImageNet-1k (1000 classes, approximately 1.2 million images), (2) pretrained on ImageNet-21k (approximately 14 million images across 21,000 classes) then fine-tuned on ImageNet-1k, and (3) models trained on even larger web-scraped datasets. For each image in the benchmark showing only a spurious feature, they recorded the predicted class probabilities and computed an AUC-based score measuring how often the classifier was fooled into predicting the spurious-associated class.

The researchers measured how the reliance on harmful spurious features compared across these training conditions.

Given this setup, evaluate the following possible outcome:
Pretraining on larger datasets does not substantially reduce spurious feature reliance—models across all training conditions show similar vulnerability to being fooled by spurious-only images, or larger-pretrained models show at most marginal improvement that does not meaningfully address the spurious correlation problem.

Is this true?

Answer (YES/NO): NO